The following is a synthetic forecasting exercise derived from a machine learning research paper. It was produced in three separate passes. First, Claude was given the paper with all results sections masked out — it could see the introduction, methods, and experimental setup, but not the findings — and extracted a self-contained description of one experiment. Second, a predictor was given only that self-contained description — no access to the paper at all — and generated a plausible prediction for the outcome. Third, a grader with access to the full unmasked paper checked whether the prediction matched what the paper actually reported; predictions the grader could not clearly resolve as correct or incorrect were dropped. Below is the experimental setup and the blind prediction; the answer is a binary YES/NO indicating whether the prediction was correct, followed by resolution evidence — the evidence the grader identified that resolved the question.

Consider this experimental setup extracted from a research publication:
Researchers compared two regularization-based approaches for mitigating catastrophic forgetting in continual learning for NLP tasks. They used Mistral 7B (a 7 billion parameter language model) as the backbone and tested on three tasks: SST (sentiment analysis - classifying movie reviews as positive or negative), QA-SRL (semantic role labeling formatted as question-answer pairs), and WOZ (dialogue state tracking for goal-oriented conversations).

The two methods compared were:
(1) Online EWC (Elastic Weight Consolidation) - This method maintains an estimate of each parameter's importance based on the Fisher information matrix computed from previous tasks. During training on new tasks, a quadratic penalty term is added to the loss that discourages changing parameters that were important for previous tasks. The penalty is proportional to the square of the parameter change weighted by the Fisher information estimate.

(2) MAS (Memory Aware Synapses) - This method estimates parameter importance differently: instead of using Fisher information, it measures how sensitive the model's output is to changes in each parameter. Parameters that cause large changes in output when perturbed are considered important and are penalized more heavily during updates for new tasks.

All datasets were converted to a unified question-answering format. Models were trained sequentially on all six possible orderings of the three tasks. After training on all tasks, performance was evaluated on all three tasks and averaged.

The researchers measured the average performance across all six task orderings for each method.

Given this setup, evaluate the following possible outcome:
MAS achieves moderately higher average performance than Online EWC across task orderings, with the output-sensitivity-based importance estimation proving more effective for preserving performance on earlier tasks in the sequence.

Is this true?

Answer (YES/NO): NO